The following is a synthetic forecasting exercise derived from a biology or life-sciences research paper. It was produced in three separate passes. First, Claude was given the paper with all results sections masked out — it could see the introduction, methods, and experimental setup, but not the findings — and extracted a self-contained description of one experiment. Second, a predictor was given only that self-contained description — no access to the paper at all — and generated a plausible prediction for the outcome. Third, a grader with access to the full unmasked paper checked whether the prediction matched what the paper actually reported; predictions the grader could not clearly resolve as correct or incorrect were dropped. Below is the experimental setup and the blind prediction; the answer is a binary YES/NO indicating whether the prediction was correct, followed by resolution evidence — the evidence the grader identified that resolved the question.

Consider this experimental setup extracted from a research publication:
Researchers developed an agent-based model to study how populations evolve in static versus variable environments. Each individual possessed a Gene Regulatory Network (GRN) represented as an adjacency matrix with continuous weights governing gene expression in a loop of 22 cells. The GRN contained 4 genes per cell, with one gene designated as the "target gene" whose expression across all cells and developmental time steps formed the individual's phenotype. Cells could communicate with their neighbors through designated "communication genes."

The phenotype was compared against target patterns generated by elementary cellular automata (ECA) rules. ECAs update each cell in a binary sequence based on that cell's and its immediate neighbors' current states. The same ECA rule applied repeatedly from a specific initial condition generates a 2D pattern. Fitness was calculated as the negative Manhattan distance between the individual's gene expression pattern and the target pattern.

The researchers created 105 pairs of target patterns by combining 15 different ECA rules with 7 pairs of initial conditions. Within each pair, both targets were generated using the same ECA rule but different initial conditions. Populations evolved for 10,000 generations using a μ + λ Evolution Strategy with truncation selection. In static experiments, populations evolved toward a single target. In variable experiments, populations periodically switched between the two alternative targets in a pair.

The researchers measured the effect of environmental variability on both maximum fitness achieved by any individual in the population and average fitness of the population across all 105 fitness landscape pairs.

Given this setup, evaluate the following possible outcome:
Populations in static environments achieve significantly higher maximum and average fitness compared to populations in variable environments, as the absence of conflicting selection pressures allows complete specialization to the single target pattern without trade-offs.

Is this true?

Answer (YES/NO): NO